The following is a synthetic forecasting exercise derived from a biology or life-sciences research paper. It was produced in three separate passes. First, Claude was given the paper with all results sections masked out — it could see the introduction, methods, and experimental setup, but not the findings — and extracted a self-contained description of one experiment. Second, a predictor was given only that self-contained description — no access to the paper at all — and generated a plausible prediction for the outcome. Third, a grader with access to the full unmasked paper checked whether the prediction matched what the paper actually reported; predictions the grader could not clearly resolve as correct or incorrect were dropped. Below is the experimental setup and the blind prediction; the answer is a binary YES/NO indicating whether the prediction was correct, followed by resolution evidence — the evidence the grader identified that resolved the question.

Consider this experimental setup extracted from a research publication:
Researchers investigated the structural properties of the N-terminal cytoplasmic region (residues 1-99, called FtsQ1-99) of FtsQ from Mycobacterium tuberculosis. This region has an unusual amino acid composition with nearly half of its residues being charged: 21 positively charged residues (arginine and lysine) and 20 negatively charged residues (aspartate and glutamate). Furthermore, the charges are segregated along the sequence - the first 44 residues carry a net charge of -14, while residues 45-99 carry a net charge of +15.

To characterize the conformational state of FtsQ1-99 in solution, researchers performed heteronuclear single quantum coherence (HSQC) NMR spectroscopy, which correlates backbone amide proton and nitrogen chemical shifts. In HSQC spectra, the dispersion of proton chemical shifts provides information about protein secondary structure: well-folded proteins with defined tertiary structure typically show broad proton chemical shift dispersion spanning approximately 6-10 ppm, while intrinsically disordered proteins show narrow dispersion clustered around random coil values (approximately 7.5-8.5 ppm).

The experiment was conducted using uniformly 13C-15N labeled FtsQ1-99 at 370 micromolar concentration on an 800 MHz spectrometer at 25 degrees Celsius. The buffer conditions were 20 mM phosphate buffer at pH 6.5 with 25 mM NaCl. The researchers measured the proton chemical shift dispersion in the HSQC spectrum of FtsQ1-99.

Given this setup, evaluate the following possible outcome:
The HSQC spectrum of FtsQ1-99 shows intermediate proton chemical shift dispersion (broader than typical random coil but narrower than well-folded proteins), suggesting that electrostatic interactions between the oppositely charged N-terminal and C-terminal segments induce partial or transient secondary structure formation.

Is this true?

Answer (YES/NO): NO